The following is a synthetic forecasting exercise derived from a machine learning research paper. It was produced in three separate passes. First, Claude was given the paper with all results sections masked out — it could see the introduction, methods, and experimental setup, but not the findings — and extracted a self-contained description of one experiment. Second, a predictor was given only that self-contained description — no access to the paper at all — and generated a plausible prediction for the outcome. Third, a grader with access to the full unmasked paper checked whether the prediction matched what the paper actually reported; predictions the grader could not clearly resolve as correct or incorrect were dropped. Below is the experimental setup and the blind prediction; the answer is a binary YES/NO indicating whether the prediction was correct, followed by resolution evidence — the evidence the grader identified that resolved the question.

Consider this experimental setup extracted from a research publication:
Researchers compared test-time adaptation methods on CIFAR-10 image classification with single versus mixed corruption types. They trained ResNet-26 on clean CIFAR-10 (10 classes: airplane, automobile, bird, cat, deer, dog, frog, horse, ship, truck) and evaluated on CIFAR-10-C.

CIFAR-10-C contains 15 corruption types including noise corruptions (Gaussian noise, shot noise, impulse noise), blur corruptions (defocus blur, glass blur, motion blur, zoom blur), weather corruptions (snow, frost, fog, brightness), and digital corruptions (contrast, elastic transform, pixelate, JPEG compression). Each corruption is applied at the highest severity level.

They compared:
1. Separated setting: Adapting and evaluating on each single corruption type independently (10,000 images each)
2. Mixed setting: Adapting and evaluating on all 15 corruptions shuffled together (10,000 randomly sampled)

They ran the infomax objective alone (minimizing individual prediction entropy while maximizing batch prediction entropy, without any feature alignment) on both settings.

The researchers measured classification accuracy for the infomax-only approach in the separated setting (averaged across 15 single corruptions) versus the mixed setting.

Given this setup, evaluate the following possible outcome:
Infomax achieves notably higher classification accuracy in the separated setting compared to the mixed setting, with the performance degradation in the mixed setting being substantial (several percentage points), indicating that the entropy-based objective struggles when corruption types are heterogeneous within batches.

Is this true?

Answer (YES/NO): YES